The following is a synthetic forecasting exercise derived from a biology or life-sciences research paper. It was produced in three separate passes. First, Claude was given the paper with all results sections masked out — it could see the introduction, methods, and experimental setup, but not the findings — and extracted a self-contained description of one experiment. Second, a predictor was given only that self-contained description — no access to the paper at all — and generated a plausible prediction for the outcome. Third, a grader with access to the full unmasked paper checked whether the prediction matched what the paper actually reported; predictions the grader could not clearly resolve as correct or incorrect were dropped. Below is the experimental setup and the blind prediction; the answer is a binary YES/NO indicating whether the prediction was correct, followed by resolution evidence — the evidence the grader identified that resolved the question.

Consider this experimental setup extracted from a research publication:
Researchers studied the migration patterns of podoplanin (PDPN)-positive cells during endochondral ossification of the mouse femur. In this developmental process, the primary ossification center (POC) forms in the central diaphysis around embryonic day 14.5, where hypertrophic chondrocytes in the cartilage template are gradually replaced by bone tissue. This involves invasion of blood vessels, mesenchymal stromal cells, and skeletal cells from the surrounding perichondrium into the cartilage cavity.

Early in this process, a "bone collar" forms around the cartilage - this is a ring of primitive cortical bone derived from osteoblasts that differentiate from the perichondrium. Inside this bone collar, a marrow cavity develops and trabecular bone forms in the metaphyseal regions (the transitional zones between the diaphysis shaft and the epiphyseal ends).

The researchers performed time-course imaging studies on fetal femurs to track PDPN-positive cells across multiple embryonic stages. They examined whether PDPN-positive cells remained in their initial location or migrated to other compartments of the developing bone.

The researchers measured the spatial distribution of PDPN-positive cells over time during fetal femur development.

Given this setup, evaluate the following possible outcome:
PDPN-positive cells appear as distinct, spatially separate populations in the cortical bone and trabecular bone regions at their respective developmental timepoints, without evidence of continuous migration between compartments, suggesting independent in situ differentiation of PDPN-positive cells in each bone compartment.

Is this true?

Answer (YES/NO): NO